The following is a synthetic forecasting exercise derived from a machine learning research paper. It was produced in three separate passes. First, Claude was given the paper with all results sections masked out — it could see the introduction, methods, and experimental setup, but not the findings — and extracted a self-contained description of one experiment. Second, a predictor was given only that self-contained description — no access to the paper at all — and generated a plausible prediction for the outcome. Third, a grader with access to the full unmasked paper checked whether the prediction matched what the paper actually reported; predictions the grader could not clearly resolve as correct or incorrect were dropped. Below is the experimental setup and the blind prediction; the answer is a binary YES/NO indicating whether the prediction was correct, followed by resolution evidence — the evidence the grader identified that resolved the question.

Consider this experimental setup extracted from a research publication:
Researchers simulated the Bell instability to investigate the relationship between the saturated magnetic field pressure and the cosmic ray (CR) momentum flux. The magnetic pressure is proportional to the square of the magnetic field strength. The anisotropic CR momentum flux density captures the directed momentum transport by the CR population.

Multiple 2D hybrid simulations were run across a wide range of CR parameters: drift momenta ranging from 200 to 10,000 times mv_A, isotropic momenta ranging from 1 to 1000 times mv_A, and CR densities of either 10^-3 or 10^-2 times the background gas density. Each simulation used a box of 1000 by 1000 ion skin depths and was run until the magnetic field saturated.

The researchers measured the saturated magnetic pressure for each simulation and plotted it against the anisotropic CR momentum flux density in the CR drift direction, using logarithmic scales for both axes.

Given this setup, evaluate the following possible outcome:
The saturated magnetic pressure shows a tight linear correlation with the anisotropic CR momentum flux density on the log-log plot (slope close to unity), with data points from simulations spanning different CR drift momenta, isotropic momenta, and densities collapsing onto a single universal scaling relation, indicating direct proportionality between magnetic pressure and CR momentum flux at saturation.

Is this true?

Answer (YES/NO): YES